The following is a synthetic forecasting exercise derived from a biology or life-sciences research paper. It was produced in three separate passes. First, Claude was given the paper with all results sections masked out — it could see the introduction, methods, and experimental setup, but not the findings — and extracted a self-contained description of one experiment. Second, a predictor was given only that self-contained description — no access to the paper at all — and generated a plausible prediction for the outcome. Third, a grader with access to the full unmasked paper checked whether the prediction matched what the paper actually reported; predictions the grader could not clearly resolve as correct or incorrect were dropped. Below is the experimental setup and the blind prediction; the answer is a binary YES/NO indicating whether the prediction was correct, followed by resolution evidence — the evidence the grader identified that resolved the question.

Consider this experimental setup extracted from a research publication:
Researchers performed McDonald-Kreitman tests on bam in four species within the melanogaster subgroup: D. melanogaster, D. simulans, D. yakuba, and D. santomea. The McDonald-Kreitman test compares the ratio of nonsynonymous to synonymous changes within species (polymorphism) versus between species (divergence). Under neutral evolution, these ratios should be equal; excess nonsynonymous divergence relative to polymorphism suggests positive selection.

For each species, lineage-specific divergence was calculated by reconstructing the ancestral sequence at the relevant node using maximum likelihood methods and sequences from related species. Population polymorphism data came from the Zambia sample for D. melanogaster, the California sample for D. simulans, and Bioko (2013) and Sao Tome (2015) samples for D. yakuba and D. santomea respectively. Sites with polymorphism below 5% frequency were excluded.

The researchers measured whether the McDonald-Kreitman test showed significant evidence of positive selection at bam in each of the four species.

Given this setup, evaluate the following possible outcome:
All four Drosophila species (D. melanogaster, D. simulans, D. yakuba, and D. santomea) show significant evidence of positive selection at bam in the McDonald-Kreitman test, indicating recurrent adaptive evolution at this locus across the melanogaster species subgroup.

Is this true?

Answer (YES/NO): NO